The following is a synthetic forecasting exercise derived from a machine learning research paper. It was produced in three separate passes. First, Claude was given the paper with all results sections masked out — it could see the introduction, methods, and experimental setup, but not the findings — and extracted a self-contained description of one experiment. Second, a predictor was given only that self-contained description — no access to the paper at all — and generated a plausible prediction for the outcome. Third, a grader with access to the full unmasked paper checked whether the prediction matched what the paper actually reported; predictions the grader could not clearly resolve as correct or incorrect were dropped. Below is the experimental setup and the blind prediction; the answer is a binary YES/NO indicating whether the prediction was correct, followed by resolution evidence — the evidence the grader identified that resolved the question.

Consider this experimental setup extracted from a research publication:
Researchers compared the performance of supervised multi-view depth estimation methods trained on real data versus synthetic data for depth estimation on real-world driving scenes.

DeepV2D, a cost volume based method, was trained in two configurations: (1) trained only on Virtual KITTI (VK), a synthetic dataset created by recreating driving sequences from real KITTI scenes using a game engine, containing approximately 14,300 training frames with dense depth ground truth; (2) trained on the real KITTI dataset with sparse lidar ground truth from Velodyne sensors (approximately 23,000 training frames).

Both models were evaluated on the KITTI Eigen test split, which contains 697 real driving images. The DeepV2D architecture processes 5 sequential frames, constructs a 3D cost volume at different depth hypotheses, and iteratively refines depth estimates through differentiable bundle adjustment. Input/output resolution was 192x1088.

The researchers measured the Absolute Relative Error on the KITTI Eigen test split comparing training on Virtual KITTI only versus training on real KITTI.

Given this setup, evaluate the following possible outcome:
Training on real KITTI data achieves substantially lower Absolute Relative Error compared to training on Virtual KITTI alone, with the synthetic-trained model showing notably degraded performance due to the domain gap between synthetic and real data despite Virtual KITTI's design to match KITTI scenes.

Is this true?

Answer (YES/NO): NO